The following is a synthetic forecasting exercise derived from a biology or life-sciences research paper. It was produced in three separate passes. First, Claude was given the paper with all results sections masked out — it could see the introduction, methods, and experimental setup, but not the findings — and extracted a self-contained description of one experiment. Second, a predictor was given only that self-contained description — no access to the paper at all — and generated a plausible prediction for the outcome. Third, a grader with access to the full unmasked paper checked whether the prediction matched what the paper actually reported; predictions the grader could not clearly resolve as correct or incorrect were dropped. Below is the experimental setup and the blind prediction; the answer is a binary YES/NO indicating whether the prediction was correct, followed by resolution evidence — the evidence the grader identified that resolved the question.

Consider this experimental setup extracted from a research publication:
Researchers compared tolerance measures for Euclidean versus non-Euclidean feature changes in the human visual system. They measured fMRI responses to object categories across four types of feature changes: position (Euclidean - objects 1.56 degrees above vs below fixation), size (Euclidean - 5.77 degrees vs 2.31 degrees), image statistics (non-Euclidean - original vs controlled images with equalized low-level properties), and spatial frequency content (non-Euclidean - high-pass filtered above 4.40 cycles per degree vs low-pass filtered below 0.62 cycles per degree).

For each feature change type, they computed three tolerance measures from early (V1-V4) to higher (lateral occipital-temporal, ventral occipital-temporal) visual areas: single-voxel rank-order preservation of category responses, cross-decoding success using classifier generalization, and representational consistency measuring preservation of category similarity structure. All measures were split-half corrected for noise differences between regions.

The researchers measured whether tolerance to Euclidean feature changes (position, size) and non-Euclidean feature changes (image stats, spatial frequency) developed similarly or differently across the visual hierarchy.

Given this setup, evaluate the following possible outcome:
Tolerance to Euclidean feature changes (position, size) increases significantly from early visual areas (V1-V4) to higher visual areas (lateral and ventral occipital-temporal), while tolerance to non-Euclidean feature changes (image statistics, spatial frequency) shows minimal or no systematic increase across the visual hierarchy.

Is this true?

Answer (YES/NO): NO